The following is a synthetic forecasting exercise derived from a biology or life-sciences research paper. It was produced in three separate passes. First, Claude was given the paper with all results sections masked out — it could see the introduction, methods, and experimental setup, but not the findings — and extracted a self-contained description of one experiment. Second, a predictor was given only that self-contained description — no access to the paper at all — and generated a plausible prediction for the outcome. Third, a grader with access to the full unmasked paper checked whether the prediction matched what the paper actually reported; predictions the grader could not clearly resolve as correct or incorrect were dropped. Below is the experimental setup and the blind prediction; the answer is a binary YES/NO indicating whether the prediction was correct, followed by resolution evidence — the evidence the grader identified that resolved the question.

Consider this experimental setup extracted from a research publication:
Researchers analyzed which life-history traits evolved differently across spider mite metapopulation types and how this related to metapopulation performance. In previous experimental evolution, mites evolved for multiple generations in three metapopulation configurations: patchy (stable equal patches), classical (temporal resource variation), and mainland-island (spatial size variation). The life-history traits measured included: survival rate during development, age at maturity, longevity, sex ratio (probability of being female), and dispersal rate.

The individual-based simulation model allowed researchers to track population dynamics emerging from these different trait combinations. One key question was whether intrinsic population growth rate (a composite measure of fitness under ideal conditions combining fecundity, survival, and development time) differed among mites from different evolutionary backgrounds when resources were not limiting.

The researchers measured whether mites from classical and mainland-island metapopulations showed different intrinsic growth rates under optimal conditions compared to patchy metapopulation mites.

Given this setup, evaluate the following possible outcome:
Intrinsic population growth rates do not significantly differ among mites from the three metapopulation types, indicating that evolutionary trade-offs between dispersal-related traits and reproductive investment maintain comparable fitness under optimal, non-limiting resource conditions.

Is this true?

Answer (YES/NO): YES